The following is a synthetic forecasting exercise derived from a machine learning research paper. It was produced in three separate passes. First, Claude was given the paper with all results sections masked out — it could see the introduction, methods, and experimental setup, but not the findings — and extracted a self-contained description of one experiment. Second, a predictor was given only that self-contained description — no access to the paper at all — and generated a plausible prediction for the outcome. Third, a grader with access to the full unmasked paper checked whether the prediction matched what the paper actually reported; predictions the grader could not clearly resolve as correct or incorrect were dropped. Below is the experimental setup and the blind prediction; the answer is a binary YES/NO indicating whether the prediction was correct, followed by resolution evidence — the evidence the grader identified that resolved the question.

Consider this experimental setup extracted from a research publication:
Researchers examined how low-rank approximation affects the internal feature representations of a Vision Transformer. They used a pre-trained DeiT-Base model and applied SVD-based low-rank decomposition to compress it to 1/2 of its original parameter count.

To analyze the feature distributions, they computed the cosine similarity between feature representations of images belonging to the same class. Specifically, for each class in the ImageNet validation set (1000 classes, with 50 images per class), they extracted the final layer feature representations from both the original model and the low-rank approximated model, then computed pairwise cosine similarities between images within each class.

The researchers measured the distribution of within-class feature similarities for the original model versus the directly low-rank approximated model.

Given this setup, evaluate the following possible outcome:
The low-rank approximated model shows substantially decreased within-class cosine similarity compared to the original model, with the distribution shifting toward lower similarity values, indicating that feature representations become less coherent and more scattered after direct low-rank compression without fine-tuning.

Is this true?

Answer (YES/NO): NO